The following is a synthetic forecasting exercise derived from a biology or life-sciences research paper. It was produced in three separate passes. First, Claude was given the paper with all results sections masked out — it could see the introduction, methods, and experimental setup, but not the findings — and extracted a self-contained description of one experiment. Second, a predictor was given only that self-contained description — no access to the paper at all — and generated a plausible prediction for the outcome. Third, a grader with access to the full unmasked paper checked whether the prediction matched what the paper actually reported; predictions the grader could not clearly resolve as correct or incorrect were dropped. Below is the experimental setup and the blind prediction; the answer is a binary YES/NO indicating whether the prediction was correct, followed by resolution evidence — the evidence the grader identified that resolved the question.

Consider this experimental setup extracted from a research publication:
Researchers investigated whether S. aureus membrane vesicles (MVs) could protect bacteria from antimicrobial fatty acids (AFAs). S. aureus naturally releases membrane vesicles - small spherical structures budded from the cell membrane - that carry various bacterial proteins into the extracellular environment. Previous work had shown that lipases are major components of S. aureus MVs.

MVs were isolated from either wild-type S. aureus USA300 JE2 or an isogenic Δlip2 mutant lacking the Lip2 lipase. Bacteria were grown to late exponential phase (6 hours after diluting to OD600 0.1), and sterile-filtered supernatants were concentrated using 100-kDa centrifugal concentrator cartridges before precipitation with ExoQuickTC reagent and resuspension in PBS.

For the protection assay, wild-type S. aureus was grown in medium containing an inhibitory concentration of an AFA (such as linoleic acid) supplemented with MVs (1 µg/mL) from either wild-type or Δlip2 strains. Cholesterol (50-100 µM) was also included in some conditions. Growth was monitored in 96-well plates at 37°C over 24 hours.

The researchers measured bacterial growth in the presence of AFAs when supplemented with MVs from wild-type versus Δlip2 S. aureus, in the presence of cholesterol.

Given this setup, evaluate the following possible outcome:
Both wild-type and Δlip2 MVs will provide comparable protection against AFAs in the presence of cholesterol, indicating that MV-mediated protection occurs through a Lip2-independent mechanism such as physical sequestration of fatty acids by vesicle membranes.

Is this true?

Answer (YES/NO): NO